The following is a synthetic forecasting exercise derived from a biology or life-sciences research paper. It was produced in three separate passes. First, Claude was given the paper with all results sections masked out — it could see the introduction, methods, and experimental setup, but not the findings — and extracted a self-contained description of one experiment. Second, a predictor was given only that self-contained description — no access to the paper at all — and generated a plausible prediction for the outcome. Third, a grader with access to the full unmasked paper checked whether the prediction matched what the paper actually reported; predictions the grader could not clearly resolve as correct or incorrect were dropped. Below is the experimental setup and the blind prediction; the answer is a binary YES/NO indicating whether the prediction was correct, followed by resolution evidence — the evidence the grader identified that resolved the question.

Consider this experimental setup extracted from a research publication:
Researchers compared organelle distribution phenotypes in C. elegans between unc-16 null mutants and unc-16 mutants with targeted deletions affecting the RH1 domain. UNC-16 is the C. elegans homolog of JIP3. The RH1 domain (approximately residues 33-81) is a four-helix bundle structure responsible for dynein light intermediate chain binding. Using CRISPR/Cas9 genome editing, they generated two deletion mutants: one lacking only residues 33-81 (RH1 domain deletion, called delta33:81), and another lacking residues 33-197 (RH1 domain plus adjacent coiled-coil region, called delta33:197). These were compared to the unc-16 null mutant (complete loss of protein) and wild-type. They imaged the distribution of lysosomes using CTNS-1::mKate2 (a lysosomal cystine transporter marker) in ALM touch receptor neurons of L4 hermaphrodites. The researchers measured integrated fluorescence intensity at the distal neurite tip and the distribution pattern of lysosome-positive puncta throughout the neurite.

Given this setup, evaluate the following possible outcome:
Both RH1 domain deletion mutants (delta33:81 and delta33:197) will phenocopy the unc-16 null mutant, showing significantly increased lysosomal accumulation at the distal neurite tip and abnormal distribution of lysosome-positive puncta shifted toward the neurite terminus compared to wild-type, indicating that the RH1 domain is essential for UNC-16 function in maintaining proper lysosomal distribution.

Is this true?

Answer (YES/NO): NO